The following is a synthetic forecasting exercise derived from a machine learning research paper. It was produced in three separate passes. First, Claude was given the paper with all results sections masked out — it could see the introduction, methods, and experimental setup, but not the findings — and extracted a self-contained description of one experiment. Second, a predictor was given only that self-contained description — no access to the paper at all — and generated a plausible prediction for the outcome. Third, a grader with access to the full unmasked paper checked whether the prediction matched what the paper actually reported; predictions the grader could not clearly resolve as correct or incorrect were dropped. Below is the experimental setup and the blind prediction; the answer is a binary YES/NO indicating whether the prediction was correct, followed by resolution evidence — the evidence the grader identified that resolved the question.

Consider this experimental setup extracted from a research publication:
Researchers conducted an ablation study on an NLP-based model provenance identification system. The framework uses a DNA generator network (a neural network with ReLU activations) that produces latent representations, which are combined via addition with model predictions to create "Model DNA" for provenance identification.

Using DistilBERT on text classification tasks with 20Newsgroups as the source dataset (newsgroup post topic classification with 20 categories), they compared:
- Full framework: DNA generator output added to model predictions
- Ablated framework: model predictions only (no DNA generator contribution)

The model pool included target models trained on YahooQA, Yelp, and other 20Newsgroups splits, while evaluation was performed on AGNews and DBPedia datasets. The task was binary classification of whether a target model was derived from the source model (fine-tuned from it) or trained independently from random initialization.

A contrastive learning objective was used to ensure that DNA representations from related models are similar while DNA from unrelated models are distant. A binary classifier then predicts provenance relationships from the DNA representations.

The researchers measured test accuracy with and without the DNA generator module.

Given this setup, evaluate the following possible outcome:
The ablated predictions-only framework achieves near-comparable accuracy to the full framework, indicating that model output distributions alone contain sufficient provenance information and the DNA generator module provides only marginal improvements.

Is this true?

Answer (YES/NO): NO